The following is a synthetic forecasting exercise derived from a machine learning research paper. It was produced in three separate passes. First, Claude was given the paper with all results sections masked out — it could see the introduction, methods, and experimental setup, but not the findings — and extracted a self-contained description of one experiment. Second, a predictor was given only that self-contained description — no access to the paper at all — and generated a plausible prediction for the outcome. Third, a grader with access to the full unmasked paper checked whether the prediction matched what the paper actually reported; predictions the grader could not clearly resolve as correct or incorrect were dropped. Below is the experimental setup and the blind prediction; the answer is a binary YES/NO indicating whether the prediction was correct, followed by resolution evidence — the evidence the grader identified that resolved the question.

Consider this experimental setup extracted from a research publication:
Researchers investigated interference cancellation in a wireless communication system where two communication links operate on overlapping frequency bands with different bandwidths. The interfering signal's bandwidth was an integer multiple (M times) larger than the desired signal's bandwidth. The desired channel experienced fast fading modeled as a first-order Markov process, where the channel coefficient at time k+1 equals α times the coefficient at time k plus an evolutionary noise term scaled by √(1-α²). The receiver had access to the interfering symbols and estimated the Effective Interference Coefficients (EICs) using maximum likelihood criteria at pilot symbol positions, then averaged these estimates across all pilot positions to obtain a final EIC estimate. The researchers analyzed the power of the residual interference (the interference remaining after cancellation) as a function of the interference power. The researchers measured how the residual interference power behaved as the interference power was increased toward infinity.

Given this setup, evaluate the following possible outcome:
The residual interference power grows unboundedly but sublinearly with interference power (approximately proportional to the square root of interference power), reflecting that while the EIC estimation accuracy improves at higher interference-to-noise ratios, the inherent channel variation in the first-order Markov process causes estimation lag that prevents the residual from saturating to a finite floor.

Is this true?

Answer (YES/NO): NO